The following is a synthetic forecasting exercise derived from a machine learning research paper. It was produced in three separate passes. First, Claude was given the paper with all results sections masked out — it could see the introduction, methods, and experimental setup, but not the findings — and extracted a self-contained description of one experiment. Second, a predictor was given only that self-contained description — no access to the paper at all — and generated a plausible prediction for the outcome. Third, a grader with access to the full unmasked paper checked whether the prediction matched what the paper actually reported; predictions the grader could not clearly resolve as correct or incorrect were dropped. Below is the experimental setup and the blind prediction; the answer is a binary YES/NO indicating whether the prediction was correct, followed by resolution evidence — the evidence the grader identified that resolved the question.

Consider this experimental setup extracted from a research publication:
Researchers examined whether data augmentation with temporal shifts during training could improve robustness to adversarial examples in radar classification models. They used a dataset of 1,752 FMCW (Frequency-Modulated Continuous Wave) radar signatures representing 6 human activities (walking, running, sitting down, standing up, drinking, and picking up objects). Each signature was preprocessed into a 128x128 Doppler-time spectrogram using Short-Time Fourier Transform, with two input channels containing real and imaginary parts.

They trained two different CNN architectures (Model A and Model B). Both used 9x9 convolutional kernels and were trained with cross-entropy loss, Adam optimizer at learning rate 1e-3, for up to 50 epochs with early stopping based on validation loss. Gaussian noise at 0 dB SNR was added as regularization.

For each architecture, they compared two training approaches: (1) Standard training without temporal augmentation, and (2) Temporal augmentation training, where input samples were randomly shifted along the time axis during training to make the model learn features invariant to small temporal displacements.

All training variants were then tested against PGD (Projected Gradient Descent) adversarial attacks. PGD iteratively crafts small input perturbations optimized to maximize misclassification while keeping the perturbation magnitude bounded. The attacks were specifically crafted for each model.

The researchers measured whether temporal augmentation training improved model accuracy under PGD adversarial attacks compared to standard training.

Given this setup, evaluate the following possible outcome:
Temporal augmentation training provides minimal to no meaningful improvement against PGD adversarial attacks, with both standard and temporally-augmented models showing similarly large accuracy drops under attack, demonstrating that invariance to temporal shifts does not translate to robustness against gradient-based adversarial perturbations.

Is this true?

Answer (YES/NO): YES